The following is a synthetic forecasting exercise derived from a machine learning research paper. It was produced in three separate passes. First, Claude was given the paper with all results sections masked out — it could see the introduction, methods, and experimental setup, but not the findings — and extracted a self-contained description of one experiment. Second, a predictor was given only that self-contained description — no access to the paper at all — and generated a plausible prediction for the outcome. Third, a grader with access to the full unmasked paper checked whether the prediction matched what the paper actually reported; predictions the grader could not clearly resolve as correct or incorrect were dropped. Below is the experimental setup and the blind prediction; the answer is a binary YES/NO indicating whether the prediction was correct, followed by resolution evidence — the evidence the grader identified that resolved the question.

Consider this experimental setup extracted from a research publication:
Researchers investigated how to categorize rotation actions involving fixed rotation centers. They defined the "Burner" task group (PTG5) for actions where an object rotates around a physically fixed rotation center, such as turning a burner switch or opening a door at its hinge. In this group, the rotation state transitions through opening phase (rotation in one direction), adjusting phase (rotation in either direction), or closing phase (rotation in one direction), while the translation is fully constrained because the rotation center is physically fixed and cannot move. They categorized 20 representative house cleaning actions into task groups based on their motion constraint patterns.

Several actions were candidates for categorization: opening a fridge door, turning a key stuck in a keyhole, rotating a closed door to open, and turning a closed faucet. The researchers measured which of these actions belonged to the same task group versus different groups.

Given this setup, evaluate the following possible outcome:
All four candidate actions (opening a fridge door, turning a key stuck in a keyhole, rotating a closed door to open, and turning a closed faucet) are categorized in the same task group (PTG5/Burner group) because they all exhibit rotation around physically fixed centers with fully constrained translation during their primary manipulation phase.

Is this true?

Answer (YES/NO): YES